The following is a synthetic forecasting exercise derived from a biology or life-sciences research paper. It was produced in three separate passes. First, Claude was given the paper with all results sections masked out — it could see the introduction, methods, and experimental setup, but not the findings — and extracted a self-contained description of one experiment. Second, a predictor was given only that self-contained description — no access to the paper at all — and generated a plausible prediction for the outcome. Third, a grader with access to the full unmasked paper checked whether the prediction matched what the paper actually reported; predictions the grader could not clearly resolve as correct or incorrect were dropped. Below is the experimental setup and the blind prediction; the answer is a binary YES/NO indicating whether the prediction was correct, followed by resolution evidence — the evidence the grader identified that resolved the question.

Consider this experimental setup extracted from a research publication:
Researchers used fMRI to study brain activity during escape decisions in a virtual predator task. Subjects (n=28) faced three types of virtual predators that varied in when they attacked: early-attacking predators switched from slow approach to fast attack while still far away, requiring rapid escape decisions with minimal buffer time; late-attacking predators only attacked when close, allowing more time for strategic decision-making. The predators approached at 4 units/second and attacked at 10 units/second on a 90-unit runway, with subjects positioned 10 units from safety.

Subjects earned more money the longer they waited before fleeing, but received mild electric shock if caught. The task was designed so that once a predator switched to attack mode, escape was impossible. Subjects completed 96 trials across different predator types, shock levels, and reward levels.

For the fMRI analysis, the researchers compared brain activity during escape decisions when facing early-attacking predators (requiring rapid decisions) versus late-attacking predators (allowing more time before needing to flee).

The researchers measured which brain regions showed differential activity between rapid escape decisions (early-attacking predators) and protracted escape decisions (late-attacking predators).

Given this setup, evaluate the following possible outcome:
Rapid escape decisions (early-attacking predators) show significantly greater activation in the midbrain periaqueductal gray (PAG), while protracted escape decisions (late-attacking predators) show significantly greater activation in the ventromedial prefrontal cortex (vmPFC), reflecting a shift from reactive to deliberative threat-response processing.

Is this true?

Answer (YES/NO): YES